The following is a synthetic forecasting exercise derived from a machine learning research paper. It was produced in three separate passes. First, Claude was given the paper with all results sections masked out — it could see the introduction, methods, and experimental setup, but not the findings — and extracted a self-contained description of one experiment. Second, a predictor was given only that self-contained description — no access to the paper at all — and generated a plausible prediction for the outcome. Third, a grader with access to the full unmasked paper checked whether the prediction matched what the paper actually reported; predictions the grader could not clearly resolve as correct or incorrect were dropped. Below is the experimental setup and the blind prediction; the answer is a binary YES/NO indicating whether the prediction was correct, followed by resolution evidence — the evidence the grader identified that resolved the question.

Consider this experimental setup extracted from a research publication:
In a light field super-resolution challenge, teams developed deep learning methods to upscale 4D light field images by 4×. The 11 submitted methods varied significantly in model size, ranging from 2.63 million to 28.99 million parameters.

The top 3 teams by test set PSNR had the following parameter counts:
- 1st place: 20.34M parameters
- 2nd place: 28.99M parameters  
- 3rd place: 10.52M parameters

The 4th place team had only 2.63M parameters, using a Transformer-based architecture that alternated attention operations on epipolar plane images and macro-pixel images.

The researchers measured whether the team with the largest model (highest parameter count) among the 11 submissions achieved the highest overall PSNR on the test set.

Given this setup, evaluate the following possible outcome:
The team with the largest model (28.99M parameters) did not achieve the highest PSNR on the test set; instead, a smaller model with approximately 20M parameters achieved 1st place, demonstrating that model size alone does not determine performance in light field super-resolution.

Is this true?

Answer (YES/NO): YES